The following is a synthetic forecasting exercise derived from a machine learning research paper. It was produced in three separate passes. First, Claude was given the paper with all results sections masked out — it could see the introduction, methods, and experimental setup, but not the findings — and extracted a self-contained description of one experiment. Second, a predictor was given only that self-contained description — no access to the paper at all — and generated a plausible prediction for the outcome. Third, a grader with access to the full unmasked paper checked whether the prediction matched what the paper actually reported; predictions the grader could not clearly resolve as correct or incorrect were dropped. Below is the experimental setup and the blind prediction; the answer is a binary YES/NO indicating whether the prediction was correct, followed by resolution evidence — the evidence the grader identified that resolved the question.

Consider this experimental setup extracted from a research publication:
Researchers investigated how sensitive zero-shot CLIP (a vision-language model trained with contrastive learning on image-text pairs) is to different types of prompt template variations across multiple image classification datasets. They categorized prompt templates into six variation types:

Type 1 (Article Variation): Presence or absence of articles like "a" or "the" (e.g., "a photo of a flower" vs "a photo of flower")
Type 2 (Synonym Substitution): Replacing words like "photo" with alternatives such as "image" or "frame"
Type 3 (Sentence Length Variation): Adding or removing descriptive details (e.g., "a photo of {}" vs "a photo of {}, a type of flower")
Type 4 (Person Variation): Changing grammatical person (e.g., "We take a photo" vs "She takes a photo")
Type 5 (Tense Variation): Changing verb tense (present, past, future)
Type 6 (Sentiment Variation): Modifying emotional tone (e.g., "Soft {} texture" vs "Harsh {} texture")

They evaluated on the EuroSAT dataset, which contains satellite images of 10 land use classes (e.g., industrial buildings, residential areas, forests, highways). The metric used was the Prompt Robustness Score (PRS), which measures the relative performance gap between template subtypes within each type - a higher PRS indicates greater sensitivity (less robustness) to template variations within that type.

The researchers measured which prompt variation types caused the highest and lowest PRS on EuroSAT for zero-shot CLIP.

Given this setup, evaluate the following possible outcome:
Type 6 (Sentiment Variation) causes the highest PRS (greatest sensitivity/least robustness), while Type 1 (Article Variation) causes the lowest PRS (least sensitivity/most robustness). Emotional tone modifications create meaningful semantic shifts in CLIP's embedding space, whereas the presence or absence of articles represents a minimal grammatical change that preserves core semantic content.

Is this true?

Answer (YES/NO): NO